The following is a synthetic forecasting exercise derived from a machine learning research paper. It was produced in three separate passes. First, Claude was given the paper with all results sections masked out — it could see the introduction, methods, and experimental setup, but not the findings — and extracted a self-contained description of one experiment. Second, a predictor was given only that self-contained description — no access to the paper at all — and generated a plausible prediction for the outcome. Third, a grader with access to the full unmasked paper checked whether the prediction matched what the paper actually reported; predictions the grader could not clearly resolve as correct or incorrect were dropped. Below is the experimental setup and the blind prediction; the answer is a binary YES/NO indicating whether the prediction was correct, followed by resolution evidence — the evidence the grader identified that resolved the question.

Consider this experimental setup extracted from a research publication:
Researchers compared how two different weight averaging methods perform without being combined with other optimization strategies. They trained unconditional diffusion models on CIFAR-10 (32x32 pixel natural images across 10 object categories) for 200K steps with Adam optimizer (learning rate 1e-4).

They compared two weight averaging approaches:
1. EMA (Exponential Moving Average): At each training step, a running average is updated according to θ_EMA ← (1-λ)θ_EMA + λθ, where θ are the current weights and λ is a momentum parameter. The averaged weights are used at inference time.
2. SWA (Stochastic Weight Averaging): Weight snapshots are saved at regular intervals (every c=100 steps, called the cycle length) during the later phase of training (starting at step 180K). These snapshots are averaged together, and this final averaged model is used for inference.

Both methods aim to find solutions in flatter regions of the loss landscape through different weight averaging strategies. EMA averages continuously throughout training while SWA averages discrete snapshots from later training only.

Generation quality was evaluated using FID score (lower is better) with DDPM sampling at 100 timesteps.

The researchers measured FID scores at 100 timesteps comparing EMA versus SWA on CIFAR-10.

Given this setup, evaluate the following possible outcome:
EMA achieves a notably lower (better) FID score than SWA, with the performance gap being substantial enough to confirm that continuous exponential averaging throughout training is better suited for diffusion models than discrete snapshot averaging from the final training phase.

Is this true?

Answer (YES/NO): NO